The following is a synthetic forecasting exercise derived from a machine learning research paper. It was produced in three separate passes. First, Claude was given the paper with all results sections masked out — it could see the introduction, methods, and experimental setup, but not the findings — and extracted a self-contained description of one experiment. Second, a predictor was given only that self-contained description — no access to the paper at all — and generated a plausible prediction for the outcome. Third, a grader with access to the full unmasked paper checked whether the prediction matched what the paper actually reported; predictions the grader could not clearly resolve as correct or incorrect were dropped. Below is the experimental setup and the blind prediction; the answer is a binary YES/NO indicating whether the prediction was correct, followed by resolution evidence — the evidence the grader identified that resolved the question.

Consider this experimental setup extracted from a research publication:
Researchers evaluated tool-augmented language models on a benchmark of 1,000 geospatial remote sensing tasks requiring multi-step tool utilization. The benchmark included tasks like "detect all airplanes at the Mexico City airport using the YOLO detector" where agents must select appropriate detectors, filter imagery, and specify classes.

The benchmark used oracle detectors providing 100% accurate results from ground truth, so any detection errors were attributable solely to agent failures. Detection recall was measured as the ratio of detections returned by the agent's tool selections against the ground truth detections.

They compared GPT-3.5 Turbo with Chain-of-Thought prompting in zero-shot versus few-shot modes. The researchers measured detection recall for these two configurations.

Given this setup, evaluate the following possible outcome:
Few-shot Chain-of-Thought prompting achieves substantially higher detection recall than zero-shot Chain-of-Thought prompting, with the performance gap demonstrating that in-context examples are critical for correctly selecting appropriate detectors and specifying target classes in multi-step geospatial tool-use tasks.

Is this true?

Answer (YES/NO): NO